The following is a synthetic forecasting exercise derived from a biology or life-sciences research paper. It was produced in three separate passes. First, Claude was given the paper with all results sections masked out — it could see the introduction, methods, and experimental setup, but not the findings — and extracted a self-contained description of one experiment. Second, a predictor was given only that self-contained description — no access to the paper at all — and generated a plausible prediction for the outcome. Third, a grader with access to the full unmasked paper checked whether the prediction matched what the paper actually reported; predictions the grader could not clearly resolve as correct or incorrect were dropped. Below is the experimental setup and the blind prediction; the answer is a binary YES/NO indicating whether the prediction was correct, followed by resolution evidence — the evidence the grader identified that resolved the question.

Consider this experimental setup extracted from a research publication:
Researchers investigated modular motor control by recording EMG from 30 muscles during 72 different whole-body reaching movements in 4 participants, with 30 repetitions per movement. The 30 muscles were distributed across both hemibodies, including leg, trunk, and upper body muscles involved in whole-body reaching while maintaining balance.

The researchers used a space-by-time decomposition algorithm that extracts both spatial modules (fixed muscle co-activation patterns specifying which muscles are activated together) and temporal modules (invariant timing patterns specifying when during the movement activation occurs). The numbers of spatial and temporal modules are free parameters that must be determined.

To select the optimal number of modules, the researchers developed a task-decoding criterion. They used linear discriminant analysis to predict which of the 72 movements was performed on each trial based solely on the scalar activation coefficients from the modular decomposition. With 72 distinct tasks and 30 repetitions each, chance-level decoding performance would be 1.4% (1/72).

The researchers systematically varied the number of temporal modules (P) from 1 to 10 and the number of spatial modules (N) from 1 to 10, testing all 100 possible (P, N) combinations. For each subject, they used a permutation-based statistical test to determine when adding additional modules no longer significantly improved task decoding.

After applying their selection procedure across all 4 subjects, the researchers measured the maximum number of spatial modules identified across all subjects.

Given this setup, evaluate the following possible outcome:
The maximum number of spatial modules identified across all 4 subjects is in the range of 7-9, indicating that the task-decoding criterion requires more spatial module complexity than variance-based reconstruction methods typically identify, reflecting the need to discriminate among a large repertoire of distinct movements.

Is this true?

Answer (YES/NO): YES